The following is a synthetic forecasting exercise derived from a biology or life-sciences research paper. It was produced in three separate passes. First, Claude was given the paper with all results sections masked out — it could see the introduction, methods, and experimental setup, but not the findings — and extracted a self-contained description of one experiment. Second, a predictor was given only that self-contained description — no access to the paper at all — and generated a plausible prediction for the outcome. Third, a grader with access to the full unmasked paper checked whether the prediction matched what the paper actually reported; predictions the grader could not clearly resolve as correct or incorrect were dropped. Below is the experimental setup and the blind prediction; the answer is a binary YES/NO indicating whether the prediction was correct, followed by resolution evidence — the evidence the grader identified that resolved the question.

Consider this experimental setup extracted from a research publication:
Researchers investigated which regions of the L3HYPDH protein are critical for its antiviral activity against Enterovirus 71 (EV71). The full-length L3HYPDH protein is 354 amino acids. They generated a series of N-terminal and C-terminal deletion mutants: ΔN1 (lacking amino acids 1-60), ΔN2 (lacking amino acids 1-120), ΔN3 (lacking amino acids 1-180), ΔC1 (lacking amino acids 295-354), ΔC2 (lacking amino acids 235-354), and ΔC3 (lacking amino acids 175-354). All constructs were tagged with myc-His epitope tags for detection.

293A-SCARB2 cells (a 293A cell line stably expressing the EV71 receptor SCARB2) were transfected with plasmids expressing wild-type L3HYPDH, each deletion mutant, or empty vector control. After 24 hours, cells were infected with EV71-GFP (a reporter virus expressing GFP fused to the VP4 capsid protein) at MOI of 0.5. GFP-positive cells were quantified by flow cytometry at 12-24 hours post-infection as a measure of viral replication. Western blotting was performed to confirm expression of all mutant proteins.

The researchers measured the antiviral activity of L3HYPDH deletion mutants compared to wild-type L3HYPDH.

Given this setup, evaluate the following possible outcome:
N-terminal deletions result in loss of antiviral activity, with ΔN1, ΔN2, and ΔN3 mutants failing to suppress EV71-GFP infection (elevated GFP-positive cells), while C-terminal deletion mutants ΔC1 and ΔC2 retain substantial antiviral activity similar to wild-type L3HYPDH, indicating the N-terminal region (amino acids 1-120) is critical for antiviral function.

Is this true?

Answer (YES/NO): NO